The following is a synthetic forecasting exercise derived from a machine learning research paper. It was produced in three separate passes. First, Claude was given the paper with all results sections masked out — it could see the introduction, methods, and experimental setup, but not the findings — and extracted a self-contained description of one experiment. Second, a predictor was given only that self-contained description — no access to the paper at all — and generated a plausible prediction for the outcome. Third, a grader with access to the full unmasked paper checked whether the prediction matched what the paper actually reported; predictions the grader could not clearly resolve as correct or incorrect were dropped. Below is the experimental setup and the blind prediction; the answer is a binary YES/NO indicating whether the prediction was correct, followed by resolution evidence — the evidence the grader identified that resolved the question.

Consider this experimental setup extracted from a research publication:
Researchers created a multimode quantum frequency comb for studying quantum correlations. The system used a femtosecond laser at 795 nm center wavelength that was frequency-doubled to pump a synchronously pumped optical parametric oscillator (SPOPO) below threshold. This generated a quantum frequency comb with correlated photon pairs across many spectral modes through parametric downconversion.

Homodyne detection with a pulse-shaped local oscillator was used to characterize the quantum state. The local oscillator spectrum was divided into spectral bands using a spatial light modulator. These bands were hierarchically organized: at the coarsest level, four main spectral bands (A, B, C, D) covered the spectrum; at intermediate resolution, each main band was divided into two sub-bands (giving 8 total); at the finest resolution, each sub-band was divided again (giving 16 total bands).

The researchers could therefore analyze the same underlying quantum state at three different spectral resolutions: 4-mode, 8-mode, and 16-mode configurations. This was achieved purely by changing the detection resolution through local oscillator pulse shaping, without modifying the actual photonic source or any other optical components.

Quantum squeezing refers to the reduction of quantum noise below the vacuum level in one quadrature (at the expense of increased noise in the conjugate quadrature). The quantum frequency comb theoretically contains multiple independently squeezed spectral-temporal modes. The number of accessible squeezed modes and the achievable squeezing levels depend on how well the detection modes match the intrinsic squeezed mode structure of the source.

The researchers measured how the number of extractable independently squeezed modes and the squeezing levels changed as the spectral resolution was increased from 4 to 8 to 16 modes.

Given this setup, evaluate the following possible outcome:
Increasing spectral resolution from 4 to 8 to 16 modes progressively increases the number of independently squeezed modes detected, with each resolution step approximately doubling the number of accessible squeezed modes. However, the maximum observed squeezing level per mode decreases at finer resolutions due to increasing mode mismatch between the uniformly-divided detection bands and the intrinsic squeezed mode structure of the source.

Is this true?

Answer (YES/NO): NO